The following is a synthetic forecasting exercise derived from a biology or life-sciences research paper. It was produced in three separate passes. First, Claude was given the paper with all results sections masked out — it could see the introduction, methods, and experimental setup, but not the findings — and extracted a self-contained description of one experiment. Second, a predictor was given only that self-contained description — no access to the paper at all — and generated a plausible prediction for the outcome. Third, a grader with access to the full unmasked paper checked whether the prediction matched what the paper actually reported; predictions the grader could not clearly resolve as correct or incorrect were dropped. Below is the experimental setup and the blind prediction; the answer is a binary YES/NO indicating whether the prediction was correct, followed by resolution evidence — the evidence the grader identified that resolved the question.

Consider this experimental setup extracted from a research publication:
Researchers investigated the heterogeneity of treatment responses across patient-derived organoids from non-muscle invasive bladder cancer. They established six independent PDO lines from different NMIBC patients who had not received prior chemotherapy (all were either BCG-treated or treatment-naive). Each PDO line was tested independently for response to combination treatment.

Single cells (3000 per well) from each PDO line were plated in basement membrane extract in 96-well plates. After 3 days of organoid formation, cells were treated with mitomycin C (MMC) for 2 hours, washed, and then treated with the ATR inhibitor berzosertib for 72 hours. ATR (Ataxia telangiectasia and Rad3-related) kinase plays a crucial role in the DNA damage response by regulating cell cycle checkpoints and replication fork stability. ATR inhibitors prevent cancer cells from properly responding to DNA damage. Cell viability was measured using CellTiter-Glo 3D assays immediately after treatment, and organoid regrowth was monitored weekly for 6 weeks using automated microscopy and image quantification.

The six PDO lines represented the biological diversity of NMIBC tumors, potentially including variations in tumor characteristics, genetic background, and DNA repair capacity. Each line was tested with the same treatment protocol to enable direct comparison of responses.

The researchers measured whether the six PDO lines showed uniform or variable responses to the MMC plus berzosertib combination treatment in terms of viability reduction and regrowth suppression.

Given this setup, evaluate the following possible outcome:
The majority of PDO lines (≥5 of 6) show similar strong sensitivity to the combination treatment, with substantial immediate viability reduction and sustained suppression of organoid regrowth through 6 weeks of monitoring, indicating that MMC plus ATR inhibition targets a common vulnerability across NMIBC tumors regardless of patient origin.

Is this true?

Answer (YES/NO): YES